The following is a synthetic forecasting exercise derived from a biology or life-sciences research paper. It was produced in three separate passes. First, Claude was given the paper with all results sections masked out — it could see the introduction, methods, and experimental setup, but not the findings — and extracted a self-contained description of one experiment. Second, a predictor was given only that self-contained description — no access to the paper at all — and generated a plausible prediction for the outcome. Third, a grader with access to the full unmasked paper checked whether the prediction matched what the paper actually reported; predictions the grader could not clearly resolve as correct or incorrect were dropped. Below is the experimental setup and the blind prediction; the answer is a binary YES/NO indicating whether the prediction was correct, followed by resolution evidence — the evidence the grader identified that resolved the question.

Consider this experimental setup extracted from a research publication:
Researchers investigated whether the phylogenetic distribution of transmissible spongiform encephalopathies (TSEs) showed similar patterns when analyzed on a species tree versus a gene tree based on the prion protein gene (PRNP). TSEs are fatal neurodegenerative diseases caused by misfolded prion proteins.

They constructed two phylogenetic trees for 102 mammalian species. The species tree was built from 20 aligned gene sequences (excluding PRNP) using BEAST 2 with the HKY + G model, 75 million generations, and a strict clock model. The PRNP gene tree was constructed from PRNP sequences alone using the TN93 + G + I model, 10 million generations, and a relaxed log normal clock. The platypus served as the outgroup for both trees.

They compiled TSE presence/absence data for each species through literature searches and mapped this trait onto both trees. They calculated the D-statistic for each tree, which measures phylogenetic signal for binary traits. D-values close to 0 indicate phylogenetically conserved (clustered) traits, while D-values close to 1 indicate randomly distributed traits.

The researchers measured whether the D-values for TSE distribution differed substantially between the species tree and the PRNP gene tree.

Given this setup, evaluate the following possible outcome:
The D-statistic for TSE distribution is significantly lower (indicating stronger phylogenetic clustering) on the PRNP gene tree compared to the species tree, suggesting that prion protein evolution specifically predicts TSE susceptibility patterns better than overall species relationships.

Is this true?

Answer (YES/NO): NO